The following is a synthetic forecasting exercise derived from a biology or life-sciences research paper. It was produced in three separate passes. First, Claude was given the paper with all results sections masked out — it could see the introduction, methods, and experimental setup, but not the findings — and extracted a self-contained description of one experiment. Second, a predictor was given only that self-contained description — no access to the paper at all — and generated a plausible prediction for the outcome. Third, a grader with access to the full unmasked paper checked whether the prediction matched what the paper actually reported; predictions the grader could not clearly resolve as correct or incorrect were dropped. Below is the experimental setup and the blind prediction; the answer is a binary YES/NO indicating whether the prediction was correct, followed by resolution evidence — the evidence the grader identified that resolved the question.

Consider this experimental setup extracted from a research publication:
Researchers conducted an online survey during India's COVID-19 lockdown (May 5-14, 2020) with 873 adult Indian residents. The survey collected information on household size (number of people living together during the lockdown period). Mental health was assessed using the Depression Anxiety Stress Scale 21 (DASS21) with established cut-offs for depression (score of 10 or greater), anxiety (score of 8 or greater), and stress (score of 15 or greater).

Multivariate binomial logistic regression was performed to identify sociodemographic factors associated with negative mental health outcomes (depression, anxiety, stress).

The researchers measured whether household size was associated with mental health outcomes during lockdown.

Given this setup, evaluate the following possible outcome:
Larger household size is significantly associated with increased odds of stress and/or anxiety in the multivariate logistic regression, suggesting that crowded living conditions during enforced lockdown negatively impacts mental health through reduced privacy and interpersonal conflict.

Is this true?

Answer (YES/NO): YES